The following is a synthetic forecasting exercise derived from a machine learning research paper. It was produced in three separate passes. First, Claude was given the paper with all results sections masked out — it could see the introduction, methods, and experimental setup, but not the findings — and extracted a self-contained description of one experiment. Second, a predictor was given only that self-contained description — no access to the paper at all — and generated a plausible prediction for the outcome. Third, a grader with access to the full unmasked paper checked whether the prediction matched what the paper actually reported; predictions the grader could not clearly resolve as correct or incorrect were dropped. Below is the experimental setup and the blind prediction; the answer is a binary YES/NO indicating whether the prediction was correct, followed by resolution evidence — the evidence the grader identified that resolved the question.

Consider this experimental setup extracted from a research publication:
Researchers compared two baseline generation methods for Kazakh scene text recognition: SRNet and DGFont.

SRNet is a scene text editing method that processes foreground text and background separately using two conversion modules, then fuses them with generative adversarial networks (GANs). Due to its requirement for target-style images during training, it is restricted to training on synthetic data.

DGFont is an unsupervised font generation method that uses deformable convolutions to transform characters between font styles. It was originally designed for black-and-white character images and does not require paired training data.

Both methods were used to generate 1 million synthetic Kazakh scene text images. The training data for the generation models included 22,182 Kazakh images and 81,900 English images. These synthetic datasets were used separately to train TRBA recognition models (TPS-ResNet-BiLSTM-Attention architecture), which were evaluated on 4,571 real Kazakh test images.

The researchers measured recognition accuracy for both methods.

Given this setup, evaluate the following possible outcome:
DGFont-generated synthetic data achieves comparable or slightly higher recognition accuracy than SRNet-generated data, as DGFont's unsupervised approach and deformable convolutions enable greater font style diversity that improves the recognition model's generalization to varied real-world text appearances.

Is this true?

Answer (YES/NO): NO